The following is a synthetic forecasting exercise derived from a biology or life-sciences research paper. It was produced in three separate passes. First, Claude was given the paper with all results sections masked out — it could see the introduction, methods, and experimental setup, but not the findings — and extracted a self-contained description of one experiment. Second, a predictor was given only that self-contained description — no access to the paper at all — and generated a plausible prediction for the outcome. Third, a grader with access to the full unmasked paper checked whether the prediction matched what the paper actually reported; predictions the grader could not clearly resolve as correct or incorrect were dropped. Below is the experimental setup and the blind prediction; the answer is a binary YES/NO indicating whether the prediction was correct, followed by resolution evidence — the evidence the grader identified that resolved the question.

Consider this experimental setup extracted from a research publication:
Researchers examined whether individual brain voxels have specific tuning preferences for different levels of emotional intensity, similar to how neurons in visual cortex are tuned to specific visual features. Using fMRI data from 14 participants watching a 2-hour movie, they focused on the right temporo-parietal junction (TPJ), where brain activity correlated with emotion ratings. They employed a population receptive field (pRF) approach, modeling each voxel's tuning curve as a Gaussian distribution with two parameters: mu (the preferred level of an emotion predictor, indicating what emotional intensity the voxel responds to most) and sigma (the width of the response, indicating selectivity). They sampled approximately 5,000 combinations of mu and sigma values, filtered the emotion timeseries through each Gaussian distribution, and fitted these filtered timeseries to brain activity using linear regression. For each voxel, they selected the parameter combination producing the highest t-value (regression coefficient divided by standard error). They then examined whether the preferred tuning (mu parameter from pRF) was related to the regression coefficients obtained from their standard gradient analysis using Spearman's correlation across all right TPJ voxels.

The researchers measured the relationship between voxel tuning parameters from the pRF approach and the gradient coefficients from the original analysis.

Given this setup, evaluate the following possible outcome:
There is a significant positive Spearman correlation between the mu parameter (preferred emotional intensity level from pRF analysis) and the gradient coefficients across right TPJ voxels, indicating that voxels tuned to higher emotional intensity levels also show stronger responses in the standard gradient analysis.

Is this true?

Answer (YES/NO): YES